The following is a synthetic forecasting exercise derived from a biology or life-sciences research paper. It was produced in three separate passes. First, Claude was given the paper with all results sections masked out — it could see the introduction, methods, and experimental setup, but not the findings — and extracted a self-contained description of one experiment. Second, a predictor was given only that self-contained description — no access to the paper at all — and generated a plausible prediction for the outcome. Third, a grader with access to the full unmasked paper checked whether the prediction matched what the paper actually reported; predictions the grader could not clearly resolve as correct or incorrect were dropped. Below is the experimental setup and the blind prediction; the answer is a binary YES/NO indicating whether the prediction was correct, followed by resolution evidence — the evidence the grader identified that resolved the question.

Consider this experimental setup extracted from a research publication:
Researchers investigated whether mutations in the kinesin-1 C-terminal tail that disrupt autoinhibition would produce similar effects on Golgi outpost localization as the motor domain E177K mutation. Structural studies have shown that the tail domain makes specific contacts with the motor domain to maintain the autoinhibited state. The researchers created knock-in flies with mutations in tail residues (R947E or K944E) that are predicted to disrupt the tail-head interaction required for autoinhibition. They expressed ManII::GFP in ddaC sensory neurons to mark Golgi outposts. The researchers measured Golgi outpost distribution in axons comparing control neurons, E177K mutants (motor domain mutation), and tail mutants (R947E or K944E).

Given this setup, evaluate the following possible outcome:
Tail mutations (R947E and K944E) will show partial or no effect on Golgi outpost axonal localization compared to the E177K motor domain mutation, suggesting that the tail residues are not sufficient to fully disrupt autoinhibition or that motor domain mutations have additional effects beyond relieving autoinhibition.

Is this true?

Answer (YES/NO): NO